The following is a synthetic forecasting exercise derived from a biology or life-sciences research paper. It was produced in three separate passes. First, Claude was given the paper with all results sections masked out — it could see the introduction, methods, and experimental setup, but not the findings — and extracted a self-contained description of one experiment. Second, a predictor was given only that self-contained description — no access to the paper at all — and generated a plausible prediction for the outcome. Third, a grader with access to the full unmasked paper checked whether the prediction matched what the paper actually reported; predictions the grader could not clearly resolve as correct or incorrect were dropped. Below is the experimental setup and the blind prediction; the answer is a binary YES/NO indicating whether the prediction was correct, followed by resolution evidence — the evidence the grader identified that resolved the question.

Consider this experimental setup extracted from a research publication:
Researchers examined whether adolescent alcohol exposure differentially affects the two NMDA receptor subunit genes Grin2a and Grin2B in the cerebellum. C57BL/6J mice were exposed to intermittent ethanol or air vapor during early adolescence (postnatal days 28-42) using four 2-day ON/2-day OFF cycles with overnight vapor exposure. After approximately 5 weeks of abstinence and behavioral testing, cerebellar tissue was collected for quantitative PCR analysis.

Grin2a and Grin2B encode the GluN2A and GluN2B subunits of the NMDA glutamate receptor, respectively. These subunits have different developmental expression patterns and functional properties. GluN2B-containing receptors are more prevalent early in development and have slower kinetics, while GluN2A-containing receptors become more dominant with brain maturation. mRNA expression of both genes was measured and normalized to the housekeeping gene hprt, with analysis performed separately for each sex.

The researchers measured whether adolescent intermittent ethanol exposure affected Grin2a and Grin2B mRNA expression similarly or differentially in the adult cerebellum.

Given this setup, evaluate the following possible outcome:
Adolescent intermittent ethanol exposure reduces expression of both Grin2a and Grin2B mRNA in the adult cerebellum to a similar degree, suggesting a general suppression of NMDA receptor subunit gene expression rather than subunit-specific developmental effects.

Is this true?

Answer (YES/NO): NO